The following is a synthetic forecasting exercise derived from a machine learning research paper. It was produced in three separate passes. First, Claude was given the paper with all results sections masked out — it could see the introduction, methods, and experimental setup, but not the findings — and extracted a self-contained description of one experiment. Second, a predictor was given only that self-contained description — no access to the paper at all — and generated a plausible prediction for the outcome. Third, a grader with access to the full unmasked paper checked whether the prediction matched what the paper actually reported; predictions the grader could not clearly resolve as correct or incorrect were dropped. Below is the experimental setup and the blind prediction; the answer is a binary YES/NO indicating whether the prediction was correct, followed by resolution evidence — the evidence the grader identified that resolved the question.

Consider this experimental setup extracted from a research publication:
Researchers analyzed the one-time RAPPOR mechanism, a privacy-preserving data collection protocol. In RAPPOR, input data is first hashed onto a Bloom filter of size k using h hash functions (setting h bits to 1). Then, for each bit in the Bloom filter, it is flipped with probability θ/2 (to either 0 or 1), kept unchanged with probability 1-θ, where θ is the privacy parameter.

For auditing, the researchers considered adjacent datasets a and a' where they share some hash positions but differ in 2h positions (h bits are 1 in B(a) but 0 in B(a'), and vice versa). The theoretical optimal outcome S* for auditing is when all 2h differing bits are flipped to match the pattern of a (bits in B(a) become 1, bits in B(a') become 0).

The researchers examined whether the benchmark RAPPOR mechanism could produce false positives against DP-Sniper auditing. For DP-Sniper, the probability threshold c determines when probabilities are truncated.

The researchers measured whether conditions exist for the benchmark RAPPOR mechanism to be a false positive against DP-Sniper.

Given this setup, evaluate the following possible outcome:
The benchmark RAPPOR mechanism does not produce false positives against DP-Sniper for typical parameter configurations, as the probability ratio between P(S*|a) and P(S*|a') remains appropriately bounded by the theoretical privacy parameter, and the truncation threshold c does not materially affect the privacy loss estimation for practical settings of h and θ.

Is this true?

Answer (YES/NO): NO